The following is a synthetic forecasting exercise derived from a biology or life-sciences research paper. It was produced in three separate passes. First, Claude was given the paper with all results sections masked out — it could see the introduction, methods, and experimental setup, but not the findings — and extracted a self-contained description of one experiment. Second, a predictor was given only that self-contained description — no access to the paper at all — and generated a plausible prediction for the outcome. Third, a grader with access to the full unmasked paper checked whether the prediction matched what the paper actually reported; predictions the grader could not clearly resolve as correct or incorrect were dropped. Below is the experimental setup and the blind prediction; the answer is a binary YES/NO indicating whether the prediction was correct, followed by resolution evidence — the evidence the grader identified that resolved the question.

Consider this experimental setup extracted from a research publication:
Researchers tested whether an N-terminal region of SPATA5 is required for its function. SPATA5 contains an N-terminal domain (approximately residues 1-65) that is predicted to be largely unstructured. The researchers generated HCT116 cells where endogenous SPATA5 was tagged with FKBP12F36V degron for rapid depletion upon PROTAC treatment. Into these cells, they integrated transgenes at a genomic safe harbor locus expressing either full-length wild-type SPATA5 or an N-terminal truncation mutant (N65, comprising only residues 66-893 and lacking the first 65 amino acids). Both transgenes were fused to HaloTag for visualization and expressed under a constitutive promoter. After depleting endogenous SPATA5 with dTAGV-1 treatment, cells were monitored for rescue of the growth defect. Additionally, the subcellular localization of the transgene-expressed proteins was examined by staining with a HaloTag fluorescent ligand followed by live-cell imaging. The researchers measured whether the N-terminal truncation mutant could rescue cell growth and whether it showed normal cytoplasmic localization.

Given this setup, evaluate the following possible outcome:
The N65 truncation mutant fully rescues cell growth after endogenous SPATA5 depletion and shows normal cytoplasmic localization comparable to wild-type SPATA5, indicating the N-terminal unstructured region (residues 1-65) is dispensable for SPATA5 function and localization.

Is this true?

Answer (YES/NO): NO